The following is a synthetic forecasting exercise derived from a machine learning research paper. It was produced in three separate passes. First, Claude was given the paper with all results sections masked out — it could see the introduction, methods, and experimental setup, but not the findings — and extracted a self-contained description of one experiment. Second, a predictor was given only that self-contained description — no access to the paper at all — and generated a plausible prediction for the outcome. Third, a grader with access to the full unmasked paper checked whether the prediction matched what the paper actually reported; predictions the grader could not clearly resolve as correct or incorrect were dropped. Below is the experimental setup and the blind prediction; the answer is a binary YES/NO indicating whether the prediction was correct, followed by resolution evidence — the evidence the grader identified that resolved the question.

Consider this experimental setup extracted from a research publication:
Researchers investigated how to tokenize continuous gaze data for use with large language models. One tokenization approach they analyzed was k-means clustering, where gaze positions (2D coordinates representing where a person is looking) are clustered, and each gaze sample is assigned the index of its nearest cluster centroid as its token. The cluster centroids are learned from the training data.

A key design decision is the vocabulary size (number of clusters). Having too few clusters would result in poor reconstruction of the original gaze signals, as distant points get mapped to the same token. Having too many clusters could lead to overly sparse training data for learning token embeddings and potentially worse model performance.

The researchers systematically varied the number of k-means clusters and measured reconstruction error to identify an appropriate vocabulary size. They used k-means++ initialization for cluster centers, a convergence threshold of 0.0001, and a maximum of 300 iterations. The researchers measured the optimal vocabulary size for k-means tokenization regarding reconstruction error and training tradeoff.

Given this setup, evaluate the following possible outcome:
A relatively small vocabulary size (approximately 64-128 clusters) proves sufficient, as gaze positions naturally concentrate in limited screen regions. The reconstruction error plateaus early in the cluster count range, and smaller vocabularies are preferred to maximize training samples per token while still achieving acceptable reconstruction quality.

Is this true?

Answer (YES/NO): NO